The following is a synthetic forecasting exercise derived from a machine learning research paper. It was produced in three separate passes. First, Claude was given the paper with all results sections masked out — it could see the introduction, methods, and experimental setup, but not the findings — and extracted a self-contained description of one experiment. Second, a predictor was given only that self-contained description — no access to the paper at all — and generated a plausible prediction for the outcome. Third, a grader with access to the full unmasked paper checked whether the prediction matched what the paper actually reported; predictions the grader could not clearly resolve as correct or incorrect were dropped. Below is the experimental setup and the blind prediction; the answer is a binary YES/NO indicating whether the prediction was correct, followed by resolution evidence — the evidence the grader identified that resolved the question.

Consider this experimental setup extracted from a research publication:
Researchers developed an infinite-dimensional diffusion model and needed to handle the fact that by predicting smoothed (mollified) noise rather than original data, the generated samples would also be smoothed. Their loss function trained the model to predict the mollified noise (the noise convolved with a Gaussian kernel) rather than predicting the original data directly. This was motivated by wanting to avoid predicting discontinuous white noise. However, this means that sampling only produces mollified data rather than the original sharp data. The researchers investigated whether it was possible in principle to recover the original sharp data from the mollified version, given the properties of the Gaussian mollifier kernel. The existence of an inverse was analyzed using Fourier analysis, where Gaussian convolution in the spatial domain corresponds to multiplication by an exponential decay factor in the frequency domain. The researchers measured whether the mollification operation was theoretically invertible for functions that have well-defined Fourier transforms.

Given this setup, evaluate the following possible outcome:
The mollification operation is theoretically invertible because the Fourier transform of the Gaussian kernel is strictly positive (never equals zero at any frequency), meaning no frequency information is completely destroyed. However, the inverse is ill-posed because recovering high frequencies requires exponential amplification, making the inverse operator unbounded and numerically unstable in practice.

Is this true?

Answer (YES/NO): YES